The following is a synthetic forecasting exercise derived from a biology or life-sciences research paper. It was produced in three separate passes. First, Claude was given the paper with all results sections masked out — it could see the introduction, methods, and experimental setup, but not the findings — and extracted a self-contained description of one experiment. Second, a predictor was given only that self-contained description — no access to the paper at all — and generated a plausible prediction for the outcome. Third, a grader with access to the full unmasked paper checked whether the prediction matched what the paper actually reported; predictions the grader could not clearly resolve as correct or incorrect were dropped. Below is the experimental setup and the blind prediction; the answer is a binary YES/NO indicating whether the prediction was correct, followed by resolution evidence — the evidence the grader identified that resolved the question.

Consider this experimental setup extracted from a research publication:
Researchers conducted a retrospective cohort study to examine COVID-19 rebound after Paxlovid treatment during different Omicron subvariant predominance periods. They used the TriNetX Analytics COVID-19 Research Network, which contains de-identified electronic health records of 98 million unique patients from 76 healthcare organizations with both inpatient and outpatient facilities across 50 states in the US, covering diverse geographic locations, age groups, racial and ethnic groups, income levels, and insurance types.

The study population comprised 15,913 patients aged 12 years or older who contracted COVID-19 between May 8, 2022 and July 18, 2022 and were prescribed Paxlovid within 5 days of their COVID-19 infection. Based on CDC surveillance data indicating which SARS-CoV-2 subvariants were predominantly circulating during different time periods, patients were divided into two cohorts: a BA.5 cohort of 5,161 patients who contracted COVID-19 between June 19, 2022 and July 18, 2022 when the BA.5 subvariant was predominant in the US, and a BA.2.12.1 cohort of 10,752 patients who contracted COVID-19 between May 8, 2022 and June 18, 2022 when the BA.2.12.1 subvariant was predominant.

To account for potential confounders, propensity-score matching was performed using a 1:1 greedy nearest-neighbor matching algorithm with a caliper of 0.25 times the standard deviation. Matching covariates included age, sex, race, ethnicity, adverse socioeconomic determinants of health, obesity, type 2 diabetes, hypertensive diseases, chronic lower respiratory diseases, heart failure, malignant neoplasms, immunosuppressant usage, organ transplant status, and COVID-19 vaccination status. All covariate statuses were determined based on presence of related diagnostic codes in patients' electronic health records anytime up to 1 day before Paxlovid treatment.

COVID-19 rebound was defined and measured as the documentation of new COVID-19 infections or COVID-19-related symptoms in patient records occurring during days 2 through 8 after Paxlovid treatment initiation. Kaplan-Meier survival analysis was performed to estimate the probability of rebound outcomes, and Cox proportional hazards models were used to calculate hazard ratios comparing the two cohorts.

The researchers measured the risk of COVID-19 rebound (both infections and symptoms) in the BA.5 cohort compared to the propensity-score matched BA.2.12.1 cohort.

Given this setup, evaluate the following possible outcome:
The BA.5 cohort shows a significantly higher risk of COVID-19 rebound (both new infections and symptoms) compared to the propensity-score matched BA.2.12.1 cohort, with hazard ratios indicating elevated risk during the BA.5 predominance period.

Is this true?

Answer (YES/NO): YES